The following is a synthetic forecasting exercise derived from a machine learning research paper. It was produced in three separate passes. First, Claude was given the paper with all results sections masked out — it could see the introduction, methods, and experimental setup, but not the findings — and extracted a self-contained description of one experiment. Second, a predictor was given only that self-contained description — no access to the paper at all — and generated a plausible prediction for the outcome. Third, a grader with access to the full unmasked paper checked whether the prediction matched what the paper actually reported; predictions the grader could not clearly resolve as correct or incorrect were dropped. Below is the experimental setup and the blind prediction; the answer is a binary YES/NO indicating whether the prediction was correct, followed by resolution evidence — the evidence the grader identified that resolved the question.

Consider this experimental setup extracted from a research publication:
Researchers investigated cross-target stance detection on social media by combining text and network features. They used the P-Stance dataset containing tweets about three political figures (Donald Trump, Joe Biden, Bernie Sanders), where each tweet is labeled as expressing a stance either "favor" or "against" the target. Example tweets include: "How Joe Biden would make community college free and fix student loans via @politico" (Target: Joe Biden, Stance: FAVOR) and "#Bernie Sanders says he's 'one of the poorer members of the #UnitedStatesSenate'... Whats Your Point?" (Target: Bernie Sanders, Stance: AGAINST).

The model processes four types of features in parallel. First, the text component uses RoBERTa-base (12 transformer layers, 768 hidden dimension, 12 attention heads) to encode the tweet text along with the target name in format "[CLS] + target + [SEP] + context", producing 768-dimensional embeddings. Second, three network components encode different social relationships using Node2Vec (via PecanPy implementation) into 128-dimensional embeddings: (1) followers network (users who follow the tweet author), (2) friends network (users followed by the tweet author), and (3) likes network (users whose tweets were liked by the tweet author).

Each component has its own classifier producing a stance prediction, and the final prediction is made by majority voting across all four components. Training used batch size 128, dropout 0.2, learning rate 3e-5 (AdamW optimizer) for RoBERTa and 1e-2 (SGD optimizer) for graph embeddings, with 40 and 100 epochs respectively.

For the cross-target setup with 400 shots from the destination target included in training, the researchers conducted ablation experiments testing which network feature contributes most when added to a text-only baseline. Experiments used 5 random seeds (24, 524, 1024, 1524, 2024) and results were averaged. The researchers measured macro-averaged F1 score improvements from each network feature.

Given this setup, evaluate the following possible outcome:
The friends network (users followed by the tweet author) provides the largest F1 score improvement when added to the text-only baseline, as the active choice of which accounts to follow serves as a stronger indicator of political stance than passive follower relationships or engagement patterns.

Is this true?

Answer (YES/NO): NO